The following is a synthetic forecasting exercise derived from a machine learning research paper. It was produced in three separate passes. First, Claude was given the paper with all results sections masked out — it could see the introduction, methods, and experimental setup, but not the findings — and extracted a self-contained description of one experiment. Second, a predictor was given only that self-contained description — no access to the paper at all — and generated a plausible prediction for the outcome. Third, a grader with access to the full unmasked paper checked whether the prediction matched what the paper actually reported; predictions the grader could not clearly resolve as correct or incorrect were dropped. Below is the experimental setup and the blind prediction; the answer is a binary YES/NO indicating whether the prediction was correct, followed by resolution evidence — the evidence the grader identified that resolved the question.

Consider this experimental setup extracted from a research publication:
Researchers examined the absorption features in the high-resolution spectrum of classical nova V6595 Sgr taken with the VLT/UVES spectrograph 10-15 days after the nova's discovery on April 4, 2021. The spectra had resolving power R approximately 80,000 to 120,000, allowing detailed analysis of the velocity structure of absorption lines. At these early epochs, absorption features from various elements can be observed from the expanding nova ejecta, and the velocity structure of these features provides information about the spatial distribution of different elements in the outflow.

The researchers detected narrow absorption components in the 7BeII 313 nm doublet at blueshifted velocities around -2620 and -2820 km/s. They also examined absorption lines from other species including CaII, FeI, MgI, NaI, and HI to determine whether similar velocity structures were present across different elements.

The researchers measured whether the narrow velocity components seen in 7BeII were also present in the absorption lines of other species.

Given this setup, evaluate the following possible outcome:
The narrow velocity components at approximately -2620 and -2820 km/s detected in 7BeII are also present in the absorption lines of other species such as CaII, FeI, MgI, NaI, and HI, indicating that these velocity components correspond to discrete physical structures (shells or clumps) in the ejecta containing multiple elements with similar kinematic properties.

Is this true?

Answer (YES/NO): YES